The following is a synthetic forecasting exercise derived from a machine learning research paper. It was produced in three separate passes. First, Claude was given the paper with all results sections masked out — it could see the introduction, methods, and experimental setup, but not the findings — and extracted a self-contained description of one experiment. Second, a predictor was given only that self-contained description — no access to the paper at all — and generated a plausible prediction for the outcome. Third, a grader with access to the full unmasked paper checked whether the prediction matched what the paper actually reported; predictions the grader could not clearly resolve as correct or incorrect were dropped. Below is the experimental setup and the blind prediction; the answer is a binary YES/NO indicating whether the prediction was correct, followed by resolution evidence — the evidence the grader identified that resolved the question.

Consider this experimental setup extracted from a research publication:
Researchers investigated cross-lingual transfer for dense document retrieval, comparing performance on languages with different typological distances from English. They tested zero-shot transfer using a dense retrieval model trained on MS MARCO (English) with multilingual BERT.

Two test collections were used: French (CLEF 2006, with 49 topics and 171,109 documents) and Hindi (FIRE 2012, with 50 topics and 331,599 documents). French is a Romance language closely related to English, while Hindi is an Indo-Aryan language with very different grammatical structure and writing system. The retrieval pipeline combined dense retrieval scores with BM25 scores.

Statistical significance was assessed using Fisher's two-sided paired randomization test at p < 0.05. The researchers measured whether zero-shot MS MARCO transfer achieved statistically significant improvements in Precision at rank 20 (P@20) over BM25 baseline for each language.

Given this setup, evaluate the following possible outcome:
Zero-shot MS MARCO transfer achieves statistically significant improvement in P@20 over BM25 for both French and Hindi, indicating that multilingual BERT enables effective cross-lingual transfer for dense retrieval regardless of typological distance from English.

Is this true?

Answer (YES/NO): NO